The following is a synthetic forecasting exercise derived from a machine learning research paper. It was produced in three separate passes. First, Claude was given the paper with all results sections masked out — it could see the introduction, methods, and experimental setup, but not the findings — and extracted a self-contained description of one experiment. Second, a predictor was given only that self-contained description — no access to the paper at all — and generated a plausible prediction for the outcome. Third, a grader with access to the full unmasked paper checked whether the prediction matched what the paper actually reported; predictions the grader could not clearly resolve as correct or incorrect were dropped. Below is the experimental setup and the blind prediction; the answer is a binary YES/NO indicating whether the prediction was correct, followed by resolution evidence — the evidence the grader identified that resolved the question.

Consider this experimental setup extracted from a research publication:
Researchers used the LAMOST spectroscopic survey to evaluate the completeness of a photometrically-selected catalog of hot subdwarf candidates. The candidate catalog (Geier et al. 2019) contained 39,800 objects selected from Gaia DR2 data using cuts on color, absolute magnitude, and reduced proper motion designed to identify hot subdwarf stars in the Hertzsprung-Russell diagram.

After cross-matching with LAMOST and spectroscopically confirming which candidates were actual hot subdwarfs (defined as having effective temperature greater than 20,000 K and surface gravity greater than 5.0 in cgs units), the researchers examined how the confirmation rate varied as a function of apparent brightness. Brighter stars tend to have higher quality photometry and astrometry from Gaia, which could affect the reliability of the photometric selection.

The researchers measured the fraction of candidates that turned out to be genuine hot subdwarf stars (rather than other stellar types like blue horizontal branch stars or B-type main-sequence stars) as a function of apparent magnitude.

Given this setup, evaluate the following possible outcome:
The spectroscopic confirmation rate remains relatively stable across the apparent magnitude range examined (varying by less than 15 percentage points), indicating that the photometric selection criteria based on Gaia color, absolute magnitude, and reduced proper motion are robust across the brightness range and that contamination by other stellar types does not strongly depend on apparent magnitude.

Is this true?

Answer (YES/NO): NO